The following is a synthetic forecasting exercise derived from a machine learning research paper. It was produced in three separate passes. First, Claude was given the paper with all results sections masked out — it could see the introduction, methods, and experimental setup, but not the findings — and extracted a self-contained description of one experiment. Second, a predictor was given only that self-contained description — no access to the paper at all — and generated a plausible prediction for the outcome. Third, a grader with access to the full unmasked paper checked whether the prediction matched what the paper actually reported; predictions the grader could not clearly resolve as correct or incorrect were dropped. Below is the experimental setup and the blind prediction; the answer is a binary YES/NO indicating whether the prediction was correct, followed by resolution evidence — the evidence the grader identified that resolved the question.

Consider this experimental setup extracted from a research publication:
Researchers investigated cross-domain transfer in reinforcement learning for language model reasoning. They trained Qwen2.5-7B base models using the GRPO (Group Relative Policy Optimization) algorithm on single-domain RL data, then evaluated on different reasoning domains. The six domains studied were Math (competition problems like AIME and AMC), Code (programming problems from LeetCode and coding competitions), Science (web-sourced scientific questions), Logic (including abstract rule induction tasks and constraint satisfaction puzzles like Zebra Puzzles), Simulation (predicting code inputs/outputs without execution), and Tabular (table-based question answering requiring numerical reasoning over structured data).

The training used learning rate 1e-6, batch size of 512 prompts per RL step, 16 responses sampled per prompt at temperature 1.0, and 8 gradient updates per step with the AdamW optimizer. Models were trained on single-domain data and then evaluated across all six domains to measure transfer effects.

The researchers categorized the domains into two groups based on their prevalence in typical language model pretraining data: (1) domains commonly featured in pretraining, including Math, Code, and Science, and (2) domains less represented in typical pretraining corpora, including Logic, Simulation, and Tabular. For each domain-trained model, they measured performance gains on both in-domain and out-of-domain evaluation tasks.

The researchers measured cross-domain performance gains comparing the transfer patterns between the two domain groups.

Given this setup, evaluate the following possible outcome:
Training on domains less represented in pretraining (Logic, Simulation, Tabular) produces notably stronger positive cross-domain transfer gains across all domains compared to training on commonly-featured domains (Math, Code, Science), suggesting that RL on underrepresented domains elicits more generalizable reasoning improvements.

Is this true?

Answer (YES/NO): NO